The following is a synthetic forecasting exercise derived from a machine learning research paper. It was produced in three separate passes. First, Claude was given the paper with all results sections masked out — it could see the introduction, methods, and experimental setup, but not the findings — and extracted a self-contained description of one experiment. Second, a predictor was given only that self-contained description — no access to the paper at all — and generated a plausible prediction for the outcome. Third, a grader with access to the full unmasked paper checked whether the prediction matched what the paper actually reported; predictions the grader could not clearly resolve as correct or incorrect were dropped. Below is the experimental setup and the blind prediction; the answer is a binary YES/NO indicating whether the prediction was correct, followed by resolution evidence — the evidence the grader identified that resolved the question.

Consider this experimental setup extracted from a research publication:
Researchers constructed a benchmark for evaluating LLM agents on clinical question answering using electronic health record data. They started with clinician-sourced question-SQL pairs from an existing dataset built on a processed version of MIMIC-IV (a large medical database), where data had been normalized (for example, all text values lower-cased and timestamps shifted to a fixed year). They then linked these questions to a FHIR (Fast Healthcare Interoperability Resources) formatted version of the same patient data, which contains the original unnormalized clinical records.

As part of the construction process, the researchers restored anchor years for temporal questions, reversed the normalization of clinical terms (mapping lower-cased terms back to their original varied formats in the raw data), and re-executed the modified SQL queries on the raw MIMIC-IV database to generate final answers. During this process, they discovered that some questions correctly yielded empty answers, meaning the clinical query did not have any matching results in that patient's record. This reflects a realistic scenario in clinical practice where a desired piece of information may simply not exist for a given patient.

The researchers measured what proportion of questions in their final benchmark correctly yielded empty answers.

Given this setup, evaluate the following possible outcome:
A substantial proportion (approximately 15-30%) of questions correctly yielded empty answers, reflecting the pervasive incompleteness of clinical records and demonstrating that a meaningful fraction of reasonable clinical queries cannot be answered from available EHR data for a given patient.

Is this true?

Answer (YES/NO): YES